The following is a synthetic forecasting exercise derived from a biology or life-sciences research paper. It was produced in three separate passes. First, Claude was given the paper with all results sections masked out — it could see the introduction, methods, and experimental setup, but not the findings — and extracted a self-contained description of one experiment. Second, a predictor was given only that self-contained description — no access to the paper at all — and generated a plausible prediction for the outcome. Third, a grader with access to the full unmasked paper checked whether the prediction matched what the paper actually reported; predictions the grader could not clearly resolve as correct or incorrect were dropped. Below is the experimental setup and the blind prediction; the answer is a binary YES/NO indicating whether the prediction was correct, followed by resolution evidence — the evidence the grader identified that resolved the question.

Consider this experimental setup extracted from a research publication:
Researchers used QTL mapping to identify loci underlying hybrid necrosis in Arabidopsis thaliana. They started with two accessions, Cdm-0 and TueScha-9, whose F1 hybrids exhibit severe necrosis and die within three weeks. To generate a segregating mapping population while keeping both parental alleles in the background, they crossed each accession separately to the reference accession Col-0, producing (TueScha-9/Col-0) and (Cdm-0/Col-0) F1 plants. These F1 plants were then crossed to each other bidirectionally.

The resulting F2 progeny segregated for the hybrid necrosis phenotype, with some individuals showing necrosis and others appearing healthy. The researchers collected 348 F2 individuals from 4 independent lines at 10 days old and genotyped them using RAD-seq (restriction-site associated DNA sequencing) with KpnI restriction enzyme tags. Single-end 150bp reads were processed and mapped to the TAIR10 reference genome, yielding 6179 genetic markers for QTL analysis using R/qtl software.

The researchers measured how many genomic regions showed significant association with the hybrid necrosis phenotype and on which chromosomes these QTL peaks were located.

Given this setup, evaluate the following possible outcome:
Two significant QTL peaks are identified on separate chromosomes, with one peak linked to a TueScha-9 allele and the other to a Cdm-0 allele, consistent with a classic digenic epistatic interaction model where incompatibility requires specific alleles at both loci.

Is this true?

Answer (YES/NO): YES